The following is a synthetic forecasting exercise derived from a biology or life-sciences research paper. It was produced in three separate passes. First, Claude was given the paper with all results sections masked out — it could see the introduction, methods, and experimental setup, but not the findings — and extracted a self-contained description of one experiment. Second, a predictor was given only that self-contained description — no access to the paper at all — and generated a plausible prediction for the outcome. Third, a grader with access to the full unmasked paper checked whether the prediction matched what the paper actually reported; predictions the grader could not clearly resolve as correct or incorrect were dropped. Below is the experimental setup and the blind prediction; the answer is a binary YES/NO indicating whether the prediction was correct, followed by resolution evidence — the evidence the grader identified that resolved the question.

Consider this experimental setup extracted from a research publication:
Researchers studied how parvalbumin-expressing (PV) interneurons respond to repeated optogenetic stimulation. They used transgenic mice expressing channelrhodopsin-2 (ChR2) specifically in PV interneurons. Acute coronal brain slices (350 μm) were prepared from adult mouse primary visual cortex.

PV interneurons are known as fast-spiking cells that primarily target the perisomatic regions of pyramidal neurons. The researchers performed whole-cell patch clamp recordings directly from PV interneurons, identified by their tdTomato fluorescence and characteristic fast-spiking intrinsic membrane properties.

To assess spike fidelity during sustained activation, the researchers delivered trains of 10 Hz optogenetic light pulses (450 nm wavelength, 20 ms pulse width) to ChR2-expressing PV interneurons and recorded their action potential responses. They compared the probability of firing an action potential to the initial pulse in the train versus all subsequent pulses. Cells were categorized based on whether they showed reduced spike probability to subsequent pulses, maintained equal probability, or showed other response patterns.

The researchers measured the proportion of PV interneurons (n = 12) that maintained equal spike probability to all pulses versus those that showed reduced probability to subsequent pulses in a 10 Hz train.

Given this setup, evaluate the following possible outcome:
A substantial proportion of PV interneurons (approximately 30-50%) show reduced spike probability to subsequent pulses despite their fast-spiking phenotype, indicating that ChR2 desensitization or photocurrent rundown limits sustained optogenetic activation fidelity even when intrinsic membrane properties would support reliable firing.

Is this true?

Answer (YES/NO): NO